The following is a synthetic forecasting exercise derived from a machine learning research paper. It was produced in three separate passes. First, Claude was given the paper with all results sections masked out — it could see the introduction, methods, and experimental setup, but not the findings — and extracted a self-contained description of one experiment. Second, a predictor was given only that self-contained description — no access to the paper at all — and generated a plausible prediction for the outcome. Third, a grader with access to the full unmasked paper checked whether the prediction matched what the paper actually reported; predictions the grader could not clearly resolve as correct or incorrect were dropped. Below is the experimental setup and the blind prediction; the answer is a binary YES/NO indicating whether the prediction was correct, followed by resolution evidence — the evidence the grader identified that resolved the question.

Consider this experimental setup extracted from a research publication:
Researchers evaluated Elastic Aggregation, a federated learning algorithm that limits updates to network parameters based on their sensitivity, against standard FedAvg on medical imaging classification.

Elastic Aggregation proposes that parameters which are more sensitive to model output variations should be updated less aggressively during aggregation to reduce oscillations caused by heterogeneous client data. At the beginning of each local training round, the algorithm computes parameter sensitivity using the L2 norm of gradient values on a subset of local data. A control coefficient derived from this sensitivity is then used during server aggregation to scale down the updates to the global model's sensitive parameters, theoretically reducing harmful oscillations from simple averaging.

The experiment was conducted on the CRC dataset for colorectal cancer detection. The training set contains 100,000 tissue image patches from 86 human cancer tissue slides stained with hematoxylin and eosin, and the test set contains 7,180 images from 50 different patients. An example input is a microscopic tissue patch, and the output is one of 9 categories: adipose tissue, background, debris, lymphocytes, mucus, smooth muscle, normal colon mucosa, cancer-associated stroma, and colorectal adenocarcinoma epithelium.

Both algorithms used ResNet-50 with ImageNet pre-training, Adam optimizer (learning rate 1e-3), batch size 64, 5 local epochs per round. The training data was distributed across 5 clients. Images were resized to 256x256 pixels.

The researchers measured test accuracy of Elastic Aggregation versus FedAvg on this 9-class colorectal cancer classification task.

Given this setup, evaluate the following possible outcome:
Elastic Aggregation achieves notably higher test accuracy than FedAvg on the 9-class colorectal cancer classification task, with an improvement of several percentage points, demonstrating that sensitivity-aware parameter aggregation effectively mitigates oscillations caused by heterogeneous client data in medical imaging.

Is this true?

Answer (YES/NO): NO